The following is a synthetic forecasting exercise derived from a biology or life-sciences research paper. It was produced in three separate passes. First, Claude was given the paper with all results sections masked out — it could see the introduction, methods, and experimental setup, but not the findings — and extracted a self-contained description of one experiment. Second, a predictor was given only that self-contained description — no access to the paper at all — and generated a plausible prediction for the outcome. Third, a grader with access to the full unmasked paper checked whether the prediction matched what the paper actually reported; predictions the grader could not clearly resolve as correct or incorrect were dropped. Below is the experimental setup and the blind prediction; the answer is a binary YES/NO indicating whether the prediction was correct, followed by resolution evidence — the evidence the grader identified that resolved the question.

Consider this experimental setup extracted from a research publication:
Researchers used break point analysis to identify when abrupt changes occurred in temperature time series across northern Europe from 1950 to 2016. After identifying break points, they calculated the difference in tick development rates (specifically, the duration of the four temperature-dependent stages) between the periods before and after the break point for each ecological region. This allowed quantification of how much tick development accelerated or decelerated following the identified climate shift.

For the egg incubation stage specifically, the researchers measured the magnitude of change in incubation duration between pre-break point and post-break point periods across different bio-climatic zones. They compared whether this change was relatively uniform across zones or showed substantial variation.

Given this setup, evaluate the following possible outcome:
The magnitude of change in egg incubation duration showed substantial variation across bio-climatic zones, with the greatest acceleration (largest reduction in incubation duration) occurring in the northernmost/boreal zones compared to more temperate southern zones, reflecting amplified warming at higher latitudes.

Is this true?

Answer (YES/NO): YES